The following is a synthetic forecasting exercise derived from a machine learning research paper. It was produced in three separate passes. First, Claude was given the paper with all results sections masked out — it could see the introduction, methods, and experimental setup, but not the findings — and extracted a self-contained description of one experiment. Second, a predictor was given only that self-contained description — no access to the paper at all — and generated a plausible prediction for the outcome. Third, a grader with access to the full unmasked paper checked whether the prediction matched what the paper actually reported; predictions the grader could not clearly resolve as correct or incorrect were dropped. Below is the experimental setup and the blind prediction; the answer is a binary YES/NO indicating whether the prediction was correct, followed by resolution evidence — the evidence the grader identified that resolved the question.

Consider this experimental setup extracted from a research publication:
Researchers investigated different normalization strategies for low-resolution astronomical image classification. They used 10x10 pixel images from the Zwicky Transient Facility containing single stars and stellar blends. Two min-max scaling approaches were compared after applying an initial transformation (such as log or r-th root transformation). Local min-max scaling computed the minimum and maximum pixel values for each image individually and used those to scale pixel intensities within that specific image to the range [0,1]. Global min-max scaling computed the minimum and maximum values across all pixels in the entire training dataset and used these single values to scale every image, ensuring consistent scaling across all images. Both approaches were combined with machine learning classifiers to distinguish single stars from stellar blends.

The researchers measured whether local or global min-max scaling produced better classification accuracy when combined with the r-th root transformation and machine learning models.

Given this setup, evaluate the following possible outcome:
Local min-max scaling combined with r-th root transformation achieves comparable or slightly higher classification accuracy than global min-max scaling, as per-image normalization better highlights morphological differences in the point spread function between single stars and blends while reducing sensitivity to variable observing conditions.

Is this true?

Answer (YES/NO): YES